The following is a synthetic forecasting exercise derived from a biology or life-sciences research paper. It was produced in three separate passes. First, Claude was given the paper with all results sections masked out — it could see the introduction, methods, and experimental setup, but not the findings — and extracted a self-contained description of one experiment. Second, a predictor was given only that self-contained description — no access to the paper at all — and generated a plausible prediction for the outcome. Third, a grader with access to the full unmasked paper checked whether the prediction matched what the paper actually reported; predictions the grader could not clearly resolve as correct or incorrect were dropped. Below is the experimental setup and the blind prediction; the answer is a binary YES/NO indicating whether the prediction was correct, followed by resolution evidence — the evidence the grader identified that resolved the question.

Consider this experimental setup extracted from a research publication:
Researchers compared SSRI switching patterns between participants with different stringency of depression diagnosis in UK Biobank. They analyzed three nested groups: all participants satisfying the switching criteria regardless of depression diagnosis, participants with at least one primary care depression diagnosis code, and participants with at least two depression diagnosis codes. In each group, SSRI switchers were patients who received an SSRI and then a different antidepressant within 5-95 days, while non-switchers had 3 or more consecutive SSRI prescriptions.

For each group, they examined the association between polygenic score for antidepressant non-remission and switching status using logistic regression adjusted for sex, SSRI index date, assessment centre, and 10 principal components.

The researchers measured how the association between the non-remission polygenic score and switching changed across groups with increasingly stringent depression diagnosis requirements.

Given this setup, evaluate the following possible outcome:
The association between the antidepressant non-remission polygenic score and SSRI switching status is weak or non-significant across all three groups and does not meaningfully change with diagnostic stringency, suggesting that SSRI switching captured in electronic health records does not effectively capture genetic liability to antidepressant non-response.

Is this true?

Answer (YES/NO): NO